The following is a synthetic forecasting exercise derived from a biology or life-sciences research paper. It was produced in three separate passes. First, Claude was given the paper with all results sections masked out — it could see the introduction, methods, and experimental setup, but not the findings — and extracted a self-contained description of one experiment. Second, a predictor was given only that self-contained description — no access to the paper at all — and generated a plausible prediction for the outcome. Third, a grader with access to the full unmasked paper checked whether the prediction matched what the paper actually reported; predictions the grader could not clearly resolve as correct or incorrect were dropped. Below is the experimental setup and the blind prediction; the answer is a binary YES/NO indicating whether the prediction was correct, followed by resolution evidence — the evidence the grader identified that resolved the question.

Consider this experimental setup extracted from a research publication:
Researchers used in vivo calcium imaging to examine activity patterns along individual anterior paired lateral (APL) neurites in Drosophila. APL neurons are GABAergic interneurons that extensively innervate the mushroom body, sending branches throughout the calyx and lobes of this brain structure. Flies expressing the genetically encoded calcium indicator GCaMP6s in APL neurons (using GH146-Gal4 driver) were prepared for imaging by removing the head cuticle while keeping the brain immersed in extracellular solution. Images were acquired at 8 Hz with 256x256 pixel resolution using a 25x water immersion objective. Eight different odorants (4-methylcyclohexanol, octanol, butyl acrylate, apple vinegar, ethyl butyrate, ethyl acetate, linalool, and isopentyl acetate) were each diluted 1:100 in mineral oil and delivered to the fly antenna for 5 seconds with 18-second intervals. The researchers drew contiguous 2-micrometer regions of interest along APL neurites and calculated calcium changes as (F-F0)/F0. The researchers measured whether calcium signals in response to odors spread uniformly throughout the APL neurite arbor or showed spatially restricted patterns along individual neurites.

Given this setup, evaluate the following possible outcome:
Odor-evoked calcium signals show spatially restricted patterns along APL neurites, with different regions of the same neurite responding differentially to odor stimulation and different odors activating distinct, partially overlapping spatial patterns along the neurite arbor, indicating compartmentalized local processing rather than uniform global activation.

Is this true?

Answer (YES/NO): YES